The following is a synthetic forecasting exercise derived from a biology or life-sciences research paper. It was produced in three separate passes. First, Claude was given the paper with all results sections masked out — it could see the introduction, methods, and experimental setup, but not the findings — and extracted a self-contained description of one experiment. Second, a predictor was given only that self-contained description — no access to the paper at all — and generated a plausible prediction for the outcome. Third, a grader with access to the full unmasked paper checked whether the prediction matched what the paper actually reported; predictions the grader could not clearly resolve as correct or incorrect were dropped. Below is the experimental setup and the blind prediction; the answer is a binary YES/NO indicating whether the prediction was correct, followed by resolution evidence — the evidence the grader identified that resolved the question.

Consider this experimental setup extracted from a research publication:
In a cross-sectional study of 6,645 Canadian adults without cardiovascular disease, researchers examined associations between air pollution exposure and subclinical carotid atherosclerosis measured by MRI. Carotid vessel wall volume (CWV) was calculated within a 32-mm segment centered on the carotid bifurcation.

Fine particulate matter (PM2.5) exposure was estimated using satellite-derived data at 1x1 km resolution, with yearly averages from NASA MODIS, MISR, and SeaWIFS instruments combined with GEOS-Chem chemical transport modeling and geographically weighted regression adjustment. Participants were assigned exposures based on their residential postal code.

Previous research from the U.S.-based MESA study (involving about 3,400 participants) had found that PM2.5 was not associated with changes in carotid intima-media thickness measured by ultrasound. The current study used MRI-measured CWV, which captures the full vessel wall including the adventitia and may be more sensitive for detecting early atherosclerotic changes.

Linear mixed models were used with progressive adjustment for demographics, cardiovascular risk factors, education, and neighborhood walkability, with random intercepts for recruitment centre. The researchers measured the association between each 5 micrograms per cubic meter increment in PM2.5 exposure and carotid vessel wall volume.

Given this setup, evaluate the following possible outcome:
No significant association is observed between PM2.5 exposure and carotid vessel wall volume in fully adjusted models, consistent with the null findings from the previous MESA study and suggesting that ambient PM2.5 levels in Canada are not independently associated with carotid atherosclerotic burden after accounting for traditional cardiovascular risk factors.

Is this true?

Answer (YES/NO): NO